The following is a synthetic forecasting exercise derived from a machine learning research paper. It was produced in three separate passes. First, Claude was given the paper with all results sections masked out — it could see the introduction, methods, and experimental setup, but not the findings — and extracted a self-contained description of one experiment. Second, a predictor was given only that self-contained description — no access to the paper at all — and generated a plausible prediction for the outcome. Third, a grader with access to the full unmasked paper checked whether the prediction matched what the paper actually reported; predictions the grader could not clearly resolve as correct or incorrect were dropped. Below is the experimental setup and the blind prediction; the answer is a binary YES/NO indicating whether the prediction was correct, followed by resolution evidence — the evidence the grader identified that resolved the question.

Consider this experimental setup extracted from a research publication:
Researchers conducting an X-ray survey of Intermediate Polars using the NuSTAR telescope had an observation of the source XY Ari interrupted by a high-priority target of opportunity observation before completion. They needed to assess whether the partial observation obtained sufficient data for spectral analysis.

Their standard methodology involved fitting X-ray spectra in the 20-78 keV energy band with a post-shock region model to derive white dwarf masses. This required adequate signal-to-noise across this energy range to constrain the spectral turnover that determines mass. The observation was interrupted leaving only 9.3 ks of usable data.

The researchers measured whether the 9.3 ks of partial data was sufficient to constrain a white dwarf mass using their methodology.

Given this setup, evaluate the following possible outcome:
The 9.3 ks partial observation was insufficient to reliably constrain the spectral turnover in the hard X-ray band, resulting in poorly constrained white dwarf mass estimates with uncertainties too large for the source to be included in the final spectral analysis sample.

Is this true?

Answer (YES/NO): YES